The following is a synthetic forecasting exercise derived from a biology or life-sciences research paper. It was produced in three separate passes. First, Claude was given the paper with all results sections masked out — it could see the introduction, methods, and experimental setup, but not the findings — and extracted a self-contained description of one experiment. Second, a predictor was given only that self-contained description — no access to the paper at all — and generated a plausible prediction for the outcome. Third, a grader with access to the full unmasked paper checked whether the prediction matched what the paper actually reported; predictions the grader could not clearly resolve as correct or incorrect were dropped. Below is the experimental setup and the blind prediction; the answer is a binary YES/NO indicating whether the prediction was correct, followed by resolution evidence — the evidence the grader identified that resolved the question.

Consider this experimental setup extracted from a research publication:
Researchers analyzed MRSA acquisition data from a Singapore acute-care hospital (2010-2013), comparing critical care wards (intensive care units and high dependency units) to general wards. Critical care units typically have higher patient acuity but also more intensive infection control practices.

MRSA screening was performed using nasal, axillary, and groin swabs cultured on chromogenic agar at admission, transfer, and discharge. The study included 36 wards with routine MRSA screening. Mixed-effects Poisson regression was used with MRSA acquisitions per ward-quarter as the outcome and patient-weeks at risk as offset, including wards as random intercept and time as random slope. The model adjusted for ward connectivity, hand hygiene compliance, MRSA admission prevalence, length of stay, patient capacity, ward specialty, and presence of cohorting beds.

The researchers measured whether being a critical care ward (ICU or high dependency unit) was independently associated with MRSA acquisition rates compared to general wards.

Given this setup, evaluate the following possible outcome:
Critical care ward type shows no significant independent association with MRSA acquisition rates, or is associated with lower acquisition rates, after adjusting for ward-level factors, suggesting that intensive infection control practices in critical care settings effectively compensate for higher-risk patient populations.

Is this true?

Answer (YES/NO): NO